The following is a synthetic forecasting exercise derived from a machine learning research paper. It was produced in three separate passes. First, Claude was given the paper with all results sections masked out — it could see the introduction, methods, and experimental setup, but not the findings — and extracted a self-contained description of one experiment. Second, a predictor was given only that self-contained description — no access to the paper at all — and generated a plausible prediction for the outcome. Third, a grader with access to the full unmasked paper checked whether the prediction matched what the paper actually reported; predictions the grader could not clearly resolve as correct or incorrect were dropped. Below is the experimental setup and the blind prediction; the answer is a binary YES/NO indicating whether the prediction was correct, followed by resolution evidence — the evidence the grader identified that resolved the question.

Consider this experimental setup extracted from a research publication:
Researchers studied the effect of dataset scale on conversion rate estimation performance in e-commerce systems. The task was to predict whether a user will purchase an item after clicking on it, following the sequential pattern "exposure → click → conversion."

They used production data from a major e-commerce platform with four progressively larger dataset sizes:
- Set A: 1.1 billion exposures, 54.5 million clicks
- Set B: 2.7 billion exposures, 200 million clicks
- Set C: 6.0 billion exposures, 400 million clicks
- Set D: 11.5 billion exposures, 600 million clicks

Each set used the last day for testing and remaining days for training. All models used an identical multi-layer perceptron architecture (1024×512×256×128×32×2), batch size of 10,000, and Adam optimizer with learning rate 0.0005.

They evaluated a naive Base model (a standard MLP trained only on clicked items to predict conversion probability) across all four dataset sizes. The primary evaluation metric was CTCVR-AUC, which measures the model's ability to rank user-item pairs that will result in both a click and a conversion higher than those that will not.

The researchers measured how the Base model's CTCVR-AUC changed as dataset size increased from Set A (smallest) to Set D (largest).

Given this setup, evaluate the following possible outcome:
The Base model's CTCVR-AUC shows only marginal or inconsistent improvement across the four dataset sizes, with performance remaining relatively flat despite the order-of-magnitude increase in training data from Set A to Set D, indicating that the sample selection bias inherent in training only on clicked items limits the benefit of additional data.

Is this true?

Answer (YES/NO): NO